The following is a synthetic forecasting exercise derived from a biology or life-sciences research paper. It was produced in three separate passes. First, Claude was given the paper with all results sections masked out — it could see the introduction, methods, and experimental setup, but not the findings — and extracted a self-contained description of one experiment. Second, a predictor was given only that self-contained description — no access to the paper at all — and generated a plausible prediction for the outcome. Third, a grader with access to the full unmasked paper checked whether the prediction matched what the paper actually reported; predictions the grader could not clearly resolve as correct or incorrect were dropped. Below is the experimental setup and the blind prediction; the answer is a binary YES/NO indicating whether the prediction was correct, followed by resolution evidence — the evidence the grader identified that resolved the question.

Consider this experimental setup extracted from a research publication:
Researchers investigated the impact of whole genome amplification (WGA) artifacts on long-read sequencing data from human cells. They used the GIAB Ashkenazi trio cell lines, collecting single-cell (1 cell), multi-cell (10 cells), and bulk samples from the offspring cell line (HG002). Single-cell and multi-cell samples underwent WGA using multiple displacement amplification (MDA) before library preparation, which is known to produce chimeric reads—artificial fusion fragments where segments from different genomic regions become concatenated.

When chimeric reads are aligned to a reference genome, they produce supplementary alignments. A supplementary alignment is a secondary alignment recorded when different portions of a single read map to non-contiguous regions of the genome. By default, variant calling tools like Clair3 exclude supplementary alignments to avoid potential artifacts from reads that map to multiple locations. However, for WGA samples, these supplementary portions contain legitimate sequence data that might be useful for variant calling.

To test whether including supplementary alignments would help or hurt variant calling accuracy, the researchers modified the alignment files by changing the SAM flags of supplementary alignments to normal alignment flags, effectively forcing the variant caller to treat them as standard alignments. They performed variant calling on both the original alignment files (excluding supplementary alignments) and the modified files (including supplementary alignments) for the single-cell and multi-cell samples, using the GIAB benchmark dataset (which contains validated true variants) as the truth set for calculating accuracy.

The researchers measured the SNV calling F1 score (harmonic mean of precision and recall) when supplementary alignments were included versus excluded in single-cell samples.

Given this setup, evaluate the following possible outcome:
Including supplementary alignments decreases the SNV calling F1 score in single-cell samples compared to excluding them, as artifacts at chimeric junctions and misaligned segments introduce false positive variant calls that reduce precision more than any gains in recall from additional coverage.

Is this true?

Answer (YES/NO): YES